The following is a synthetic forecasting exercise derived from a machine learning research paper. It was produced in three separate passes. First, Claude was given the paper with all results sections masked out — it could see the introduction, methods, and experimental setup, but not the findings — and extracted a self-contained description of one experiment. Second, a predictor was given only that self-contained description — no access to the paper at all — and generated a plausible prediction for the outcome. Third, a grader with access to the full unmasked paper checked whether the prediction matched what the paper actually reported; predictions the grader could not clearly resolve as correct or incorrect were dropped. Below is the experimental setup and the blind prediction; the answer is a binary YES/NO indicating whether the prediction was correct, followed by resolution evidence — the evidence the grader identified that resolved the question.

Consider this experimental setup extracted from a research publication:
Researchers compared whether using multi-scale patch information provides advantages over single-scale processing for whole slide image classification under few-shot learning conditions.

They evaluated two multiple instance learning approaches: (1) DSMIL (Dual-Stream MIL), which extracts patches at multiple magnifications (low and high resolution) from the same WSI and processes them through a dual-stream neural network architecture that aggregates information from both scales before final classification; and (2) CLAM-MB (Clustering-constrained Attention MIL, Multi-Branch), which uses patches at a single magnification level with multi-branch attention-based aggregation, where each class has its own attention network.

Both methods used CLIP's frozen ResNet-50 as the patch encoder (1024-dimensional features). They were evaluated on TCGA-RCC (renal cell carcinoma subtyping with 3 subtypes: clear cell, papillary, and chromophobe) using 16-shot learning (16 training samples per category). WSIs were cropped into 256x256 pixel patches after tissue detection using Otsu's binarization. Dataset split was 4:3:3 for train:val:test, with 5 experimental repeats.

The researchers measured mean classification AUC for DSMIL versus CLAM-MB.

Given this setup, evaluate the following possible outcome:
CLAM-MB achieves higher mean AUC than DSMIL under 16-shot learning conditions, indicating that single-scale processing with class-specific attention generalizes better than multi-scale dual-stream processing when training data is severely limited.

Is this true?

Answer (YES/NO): YES